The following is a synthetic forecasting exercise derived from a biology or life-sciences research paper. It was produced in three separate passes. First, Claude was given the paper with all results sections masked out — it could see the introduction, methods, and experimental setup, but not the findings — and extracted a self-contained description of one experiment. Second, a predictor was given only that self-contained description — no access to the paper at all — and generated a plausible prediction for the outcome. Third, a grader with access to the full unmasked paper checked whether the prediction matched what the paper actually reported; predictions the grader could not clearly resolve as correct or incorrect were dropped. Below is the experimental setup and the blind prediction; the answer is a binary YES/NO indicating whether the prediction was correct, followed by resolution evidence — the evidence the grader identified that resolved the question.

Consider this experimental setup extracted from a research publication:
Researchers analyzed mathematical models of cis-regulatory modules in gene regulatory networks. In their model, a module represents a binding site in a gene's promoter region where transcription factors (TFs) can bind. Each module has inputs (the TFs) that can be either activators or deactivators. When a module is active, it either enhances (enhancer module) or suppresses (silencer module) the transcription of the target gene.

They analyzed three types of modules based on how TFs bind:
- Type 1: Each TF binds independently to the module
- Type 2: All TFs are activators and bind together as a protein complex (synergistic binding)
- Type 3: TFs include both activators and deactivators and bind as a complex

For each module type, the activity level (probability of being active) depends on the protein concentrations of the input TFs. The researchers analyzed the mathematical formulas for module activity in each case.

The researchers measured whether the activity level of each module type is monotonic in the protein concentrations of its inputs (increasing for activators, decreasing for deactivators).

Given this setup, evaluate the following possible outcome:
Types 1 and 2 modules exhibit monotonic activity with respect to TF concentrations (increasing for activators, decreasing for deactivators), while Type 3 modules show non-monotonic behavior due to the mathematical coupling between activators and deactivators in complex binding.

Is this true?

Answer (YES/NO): NO